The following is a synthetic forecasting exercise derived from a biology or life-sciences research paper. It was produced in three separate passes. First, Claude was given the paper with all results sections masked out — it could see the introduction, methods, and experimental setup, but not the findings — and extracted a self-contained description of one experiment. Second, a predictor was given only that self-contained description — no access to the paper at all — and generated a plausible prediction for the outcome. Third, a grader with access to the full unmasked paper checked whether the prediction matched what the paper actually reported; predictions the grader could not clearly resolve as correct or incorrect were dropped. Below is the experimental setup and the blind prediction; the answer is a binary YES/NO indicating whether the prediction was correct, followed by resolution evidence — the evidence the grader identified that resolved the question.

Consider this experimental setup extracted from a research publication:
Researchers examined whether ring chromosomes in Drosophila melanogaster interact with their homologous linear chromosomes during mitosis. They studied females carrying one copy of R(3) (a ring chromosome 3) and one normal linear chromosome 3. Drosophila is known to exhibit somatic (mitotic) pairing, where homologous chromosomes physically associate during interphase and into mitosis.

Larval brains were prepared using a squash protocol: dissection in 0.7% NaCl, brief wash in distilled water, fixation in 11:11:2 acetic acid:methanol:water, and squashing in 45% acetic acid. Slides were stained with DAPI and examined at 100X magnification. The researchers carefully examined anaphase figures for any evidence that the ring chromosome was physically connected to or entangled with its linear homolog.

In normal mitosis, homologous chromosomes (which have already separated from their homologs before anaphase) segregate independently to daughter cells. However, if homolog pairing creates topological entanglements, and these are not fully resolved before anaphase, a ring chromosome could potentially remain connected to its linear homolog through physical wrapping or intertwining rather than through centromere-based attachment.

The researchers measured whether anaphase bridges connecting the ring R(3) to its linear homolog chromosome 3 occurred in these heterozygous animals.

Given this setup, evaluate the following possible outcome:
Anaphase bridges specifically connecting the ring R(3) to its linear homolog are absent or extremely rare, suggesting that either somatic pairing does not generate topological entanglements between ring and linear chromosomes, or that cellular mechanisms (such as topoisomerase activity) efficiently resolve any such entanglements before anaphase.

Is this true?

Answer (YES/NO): NO